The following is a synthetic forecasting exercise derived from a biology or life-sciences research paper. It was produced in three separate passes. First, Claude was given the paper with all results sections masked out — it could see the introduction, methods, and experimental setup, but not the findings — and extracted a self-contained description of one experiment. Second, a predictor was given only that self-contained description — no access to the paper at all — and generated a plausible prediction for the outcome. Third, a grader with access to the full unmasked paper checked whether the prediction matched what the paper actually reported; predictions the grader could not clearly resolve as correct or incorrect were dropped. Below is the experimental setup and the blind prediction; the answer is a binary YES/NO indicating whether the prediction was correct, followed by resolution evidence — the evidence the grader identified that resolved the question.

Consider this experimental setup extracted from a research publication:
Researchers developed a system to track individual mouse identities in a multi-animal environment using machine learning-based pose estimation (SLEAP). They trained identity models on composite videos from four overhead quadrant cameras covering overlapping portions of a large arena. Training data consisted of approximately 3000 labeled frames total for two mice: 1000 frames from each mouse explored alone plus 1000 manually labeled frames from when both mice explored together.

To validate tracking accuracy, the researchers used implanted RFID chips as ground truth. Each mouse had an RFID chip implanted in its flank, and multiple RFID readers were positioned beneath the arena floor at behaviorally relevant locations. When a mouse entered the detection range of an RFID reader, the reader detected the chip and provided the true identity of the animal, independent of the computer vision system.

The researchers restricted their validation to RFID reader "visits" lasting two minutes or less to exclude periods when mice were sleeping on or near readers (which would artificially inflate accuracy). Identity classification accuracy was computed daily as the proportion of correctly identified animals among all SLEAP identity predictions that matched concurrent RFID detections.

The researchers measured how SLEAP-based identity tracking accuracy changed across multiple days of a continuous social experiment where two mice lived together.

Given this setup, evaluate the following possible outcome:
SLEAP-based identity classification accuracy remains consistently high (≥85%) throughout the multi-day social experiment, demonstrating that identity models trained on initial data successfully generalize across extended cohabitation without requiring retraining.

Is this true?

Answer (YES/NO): YES